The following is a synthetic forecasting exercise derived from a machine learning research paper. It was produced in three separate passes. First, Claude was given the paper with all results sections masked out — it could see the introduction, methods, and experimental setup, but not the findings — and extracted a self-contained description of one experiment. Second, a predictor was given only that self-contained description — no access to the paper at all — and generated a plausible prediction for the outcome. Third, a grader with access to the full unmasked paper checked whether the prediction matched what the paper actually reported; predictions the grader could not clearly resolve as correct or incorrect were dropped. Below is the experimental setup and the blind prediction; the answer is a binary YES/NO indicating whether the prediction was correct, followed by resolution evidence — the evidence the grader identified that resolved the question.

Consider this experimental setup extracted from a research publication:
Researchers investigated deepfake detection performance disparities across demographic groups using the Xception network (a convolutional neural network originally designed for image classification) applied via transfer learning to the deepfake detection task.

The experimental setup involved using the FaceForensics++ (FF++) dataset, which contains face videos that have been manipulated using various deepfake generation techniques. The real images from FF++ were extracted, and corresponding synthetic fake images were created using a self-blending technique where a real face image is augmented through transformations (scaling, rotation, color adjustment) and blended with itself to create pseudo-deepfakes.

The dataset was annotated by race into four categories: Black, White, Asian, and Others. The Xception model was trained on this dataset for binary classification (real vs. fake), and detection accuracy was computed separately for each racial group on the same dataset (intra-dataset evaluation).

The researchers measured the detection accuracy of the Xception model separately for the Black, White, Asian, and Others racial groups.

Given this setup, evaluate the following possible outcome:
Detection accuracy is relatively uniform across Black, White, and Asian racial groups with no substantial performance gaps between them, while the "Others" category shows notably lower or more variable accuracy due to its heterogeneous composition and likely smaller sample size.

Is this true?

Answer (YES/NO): NO